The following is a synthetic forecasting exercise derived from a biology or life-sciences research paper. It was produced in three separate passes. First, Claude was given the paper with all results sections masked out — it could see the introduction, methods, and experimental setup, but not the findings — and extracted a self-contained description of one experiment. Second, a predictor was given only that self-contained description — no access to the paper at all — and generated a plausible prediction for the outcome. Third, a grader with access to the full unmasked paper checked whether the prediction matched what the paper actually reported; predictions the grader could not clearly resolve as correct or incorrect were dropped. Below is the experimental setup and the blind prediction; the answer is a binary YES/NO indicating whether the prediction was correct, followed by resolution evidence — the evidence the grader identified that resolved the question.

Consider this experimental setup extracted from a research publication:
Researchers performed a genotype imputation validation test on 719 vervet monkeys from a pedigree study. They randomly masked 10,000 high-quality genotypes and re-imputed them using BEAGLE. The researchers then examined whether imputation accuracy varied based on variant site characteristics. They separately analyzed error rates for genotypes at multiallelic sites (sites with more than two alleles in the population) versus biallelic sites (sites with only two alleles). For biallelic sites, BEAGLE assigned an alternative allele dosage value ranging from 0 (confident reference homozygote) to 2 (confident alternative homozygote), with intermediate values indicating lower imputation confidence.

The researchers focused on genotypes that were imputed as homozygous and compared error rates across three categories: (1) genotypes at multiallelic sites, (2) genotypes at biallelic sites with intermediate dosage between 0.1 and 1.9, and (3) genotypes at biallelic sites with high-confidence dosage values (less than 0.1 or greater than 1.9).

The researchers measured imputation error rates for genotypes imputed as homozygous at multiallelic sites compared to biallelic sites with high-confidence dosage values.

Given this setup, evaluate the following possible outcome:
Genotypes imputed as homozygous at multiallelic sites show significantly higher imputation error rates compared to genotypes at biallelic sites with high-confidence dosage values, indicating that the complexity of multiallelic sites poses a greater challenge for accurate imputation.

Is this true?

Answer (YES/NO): YES